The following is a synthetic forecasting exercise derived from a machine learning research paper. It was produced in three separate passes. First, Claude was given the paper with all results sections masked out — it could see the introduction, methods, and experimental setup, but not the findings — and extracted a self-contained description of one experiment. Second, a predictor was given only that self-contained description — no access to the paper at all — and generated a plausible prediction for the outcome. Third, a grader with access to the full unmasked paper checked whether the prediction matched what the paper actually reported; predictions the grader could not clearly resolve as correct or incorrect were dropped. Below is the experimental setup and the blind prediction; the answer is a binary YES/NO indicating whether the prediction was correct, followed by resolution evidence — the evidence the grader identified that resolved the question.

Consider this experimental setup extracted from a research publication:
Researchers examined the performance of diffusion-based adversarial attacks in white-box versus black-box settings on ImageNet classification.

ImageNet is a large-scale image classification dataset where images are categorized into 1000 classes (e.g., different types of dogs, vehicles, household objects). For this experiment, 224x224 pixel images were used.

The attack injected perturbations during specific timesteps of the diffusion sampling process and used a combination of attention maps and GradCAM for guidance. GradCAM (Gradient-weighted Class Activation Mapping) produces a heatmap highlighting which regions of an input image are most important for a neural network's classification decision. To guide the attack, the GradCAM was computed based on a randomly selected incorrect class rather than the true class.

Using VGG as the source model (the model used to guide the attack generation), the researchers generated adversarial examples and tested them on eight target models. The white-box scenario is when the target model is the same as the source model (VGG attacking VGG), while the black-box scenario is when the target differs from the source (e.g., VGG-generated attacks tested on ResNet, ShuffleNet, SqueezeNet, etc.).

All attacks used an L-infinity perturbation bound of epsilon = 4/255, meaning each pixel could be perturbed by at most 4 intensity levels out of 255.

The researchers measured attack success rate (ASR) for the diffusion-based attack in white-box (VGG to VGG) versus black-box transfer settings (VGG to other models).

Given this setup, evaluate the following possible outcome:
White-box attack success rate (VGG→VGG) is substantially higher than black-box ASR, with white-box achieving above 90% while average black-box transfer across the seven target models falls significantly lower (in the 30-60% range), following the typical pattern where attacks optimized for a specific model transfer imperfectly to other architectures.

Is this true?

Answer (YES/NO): NO